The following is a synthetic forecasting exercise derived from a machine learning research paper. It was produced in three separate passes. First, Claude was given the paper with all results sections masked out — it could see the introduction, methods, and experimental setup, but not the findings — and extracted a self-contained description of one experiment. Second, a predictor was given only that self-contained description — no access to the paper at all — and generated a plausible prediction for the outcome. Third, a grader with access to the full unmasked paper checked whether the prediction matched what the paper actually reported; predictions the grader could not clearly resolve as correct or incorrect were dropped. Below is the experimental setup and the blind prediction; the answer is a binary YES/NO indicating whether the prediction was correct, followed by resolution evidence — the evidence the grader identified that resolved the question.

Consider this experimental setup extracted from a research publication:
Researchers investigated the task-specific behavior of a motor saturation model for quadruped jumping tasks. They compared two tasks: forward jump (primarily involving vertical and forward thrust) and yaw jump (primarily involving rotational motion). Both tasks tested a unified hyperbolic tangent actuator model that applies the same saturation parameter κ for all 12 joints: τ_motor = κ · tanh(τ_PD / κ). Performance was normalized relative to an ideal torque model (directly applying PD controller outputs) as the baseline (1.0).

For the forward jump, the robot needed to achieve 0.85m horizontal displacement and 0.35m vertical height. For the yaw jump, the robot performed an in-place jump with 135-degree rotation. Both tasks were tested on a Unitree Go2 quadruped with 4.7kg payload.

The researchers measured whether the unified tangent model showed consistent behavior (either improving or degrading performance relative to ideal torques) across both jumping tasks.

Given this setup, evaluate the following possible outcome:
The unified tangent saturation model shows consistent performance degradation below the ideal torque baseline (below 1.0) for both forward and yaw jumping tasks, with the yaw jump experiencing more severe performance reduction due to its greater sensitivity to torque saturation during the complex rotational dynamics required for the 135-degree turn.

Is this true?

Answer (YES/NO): NO